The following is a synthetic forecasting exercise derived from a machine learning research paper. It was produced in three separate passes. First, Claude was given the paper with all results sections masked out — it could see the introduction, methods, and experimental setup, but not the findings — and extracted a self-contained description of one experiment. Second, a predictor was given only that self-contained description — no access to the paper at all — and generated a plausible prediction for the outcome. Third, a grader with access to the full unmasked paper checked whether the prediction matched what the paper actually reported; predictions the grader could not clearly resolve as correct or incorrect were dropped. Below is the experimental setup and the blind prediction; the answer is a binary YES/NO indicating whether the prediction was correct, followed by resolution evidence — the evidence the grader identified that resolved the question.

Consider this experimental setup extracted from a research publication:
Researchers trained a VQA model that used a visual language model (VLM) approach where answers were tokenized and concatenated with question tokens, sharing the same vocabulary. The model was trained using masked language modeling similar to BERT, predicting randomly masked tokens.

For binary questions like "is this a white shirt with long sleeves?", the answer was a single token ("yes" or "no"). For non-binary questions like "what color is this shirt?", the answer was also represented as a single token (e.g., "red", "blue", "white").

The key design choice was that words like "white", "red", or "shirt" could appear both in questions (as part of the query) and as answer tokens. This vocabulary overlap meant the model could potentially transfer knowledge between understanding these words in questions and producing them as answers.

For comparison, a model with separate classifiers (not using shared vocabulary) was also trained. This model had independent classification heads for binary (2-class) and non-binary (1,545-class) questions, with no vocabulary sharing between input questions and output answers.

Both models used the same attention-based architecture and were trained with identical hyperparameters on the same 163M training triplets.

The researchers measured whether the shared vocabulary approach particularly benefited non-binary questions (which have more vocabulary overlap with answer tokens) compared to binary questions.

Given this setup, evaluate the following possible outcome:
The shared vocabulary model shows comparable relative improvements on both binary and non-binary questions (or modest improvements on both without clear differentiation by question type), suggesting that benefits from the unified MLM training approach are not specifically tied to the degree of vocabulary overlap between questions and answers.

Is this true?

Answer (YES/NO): YES